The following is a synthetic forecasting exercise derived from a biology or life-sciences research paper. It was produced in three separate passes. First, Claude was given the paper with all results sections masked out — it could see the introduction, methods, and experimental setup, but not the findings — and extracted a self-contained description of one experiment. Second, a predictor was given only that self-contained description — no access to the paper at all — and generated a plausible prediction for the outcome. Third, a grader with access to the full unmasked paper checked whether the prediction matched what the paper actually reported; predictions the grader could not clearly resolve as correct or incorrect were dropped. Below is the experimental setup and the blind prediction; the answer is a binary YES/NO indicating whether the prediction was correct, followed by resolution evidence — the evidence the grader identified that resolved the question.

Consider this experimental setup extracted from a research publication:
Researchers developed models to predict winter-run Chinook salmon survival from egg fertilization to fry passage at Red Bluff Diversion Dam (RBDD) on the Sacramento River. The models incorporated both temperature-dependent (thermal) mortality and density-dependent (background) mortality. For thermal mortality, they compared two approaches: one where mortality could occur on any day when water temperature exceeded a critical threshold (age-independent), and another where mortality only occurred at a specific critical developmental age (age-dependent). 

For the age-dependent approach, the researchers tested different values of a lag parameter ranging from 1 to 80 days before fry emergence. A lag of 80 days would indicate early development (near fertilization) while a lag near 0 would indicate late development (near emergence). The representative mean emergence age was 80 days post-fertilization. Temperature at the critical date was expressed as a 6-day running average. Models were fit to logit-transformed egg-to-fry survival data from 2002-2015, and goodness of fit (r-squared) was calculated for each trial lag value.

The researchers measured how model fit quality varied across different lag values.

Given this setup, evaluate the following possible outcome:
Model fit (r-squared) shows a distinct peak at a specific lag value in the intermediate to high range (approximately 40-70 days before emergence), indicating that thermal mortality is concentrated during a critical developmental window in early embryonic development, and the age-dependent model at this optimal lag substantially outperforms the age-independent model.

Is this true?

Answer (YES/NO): NO